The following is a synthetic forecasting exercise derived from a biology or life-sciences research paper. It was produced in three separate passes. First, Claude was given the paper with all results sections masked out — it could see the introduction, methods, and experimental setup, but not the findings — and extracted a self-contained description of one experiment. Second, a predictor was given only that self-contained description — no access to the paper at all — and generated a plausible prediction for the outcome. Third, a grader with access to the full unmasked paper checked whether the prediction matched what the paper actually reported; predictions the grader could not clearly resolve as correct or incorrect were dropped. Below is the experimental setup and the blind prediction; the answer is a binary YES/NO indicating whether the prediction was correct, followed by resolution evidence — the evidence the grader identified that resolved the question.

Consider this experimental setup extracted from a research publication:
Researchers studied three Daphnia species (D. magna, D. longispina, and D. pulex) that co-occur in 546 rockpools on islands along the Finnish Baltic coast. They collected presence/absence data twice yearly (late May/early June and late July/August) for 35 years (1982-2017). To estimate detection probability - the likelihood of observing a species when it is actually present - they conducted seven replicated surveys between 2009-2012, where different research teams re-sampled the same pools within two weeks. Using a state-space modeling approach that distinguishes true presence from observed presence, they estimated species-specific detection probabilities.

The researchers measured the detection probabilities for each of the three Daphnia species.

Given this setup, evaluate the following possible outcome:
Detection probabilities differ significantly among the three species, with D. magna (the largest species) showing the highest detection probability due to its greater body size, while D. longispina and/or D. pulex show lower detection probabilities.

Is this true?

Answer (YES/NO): NO